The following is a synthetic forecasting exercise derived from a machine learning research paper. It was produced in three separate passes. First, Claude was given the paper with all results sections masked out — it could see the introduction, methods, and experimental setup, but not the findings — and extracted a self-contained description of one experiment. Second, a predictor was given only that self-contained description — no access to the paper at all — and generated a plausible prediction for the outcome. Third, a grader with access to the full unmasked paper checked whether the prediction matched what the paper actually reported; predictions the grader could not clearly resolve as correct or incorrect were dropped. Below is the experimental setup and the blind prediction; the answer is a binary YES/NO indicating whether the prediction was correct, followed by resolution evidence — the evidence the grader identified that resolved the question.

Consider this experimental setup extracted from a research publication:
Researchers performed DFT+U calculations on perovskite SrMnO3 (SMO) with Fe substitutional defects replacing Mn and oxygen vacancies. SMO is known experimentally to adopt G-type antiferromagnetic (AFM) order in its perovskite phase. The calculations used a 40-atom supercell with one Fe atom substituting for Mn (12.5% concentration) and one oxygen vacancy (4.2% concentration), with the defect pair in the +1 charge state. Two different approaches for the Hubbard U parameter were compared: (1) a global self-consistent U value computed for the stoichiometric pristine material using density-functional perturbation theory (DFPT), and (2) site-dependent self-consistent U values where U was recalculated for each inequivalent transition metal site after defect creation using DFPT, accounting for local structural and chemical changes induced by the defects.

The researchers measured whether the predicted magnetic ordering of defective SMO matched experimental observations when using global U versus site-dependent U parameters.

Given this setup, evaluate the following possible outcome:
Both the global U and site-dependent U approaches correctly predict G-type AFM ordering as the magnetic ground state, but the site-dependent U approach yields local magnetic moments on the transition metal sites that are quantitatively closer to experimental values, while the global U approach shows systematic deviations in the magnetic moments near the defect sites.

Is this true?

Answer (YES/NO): NO